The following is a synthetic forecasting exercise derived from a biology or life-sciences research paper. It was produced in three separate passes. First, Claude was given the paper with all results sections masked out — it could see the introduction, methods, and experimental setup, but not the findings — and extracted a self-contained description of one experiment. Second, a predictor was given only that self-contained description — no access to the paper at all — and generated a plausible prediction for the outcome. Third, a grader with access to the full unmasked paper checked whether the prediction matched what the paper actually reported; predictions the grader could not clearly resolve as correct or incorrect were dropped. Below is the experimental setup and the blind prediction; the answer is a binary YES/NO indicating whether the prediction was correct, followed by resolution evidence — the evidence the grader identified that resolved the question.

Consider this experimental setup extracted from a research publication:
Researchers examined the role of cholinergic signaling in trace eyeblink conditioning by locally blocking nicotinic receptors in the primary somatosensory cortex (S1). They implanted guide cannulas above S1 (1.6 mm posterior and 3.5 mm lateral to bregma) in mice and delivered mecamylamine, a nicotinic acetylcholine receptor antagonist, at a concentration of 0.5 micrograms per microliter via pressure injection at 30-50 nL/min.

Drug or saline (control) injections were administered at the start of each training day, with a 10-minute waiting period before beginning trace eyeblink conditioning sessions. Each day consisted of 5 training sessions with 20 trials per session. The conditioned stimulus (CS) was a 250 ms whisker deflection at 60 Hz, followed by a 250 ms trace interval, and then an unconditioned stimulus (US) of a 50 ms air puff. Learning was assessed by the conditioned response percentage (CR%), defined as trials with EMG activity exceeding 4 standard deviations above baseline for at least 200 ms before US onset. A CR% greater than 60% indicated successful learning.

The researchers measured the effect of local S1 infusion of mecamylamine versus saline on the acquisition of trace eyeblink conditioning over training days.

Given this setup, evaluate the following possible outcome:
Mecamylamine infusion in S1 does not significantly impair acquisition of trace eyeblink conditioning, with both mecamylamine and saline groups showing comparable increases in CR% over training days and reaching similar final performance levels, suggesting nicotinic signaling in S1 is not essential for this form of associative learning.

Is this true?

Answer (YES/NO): NO